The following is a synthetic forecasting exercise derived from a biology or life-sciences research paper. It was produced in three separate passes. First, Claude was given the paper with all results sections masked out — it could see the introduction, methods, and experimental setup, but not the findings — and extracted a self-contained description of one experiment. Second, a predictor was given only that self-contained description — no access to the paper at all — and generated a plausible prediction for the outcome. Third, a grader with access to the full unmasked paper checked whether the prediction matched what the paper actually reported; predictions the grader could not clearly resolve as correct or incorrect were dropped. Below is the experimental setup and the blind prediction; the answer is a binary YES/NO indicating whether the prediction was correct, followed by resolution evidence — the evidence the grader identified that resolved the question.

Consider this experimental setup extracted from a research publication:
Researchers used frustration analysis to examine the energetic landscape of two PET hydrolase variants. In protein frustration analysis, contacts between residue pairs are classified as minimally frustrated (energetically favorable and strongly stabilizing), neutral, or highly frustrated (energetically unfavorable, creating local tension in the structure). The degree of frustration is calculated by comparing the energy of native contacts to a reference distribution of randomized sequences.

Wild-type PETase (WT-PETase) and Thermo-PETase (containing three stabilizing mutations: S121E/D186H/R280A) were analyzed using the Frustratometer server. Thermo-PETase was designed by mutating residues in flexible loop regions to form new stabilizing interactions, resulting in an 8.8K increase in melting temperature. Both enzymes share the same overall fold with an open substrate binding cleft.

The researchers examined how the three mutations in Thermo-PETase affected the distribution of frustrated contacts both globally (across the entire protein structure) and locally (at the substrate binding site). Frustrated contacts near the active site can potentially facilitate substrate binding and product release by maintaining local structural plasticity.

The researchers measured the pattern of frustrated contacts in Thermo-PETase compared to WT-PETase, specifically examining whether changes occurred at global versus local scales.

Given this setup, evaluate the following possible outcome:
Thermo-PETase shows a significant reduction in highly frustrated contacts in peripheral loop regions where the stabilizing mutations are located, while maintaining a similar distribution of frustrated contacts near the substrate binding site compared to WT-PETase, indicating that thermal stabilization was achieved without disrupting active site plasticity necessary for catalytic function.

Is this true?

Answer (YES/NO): NO